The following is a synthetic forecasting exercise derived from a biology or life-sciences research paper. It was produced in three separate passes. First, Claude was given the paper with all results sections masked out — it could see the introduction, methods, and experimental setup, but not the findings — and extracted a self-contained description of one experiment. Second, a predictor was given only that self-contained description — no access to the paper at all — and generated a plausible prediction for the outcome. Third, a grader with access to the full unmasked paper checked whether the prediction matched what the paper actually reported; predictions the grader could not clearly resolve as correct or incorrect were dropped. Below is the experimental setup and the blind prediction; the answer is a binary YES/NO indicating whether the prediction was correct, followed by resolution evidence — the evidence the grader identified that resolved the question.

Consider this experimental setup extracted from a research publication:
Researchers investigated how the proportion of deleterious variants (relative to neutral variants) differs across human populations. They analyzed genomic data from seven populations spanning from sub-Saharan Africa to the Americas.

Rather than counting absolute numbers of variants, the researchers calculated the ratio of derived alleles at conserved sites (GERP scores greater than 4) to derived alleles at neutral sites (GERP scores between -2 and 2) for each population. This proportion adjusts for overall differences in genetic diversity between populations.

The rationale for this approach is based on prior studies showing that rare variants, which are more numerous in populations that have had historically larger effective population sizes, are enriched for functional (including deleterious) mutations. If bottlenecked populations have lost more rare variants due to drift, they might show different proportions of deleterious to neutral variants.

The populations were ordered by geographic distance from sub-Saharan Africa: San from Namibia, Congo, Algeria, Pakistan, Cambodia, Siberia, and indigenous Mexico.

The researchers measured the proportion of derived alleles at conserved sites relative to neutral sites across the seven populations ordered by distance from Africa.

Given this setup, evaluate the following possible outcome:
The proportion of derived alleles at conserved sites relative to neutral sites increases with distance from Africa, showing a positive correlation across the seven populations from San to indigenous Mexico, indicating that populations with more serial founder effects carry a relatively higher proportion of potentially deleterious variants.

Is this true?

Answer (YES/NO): YES